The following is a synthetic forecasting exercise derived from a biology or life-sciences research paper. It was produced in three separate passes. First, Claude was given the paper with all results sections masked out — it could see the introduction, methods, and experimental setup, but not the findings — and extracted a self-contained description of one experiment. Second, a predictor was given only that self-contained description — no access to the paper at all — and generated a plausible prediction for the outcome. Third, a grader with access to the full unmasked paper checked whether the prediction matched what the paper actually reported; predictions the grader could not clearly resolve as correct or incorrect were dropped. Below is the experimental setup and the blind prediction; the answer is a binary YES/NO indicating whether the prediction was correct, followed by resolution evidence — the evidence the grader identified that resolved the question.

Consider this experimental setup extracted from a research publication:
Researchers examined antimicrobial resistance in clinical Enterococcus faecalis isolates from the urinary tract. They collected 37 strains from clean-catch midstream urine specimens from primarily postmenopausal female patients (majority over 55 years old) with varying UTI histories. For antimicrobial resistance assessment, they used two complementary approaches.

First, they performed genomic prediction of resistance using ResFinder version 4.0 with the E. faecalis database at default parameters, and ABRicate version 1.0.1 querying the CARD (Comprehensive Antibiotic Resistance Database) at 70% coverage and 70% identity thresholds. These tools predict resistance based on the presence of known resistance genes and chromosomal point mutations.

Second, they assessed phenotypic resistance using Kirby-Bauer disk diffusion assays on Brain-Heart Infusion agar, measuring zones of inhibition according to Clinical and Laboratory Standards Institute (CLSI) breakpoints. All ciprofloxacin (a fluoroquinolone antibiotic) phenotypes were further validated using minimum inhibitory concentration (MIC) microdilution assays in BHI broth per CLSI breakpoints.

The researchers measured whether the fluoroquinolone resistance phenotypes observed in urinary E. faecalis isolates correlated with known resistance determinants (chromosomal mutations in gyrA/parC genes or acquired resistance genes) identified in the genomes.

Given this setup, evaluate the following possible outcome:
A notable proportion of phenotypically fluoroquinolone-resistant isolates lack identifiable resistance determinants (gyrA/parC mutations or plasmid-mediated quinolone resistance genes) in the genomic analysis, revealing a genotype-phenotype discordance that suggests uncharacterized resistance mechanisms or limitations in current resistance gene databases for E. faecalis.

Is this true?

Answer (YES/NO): NO